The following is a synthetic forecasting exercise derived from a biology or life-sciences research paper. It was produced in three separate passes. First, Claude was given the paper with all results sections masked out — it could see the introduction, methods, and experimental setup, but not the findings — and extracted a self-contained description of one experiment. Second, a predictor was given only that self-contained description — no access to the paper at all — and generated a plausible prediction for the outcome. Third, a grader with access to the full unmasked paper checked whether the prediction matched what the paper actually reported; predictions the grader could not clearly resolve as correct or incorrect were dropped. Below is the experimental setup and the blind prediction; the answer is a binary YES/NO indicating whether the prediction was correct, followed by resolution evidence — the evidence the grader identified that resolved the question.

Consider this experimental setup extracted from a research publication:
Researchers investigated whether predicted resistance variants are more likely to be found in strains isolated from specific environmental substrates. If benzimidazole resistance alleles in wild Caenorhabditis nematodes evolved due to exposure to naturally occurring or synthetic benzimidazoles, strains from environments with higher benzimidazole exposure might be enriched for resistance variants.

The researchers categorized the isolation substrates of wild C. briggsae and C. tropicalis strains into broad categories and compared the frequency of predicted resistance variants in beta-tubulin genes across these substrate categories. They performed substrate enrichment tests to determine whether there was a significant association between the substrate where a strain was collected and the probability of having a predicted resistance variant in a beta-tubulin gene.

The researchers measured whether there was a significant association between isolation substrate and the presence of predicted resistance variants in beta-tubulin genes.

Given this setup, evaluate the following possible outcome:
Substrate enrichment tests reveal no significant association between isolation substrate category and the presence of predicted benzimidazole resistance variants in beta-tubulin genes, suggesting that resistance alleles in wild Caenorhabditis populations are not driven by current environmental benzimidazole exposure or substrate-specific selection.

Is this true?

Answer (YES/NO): YES